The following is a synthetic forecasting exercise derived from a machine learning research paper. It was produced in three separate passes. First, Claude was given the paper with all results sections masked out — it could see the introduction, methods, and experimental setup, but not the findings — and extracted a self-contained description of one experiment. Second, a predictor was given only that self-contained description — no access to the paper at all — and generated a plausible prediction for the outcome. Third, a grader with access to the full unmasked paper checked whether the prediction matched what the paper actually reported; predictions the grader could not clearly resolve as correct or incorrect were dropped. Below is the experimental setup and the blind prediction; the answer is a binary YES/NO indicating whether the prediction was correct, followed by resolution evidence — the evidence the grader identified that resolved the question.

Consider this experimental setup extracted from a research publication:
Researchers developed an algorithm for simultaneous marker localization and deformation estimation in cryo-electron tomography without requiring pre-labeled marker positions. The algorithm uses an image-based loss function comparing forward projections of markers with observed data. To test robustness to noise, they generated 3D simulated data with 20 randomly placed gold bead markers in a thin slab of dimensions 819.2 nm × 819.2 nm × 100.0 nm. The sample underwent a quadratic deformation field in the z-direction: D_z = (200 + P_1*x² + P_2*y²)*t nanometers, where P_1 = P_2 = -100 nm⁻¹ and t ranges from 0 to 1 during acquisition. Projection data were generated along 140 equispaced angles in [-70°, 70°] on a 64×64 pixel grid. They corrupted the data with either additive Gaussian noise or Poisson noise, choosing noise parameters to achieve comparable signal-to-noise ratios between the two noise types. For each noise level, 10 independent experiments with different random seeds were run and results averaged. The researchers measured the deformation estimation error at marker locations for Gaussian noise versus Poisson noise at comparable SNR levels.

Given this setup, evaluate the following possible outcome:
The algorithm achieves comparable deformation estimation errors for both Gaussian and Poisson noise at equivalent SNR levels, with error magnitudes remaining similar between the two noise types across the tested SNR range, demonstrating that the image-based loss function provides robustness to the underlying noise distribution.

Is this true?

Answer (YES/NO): NO